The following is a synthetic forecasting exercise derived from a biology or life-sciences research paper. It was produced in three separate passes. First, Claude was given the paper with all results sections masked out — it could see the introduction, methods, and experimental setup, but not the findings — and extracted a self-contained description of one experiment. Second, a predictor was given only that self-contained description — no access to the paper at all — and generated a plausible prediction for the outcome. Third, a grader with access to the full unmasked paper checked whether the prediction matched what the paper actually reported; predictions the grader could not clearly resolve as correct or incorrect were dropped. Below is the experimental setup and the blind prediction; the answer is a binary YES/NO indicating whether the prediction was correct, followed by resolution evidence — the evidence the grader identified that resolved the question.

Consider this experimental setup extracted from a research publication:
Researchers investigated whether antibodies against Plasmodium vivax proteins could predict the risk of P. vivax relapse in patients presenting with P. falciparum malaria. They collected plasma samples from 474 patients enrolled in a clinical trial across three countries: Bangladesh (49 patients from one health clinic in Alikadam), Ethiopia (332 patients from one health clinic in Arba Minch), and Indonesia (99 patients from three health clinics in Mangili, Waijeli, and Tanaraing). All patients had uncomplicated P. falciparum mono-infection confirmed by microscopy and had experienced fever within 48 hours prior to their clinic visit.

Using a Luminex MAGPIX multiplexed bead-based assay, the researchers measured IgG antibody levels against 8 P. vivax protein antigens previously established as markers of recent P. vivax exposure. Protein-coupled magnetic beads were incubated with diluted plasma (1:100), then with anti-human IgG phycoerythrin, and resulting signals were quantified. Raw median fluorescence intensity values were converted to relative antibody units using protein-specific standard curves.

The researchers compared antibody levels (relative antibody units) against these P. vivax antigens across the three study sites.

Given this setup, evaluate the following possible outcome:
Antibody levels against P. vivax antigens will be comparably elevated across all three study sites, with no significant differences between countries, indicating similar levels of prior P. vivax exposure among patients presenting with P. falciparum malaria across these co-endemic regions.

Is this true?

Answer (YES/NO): NO